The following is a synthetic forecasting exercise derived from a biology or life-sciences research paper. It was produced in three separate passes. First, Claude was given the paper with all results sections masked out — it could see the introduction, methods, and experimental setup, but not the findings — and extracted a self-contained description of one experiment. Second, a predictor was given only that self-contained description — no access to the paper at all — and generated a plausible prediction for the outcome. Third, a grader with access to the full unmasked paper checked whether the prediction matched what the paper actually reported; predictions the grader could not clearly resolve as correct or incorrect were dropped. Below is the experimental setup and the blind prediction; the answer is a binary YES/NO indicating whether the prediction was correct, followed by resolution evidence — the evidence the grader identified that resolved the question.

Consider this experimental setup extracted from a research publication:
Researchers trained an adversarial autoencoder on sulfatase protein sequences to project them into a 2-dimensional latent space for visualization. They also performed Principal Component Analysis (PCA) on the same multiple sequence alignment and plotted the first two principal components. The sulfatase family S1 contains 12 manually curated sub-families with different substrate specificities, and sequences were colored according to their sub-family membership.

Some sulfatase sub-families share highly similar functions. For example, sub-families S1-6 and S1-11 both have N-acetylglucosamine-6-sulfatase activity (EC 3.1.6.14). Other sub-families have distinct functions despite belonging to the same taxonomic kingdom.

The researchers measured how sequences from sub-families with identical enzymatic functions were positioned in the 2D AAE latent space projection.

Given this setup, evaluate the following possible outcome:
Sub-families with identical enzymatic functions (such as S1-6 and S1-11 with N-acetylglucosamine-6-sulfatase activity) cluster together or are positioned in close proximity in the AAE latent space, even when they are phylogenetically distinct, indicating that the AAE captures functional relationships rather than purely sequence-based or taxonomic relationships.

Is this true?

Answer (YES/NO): YES